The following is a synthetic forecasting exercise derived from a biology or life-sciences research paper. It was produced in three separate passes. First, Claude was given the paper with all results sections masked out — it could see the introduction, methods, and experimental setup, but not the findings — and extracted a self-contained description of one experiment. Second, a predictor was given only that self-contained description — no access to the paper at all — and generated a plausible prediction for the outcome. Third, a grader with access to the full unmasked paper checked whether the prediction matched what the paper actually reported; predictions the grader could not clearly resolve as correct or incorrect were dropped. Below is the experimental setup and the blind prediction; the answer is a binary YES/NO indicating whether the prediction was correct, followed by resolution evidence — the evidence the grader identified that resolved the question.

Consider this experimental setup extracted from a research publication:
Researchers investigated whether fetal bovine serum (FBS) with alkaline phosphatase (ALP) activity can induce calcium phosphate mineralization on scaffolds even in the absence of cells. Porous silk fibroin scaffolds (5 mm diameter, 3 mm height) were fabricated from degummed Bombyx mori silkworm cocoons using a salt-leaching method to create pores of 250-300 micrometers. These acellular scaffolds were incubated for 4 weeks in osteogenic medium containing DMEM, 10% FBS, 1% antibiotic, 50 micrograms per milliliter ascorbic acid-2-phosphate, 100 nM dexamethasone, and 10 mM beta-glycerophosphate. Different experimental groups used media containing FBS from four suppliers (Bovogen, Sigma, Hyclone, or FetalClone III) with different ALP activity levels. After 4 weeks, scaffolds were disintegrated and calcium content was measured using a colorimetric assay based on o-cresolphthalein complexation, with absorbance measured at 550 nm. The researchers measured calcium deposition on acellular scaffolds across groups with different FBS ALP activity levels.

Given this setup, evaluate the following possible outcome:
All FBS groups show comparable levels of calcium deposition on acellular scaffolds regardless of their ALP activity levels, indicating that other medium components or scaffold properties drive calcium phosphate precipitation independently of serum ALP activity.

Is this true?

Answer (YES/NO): NO